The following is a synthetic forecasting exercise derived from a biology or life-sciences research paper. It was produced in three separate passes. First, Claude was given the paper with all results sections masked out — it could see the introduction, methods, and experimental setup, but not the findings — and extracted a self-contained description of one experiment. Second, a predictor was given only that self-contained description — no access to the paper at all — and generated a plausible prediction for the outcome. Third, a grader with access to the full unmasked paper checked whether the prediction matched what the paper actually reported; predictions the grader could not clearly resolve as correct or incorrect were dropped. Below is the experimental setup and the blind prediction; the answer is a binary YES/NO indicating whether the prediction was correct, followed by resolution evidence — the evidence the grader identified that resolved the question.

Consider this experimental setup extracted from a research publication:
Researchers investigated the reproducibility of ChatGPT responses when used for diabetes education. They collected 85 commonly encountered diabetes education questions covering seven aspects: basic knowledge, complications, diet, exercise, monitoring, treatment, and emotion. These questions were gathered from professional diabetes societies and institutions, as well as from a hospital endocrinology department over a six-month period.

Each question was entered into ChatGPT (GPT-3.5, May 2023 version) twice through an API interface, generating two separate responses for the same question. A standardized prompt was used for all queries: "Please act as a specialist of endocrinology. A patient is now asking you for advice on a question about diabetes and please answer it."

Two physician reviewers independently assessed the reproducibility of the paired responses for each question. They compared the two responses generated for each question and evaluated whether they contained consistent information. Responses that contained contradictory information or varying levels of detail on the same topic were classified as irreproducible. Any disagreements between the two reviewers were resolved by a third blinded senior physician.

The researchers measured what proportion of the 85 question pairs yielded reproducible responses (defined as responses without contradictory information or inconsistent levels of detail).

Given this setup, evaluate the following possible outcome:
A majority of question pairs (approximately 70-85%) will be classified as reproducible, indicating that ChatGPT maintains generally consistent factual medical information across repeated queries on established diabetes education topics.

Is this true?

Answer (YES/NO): NO